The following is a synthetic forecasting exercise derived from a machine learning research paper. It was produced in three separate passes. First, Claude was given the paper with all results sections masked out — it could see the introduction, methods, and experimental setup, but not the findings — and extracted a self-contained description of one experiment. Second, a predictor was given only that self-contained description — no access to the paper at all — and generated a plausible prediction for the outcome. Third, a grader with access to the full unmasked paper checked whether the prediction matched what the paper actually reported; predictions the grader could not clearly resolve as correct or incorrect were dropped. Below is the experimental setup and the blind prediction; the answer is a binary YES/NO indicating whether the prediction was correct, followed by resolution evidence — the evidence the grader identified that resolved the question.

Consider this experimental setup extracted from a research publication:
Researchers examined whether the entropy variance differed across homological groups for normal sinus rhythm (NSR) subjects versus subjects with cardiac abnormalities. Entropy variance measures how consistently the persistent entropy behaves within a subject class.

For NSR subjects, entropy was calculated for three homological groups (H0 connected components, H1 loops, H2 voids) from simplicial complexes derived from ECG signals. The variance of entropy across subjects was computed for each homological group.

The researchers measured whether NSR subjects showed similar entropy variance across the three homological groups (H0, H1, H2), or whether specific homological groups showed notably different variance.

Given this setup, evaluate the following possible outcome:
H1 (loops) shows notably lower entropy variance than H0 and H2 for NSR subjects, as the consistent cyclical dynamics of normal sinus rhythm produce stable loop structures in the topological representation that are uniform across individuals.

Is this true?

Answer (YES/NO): NO